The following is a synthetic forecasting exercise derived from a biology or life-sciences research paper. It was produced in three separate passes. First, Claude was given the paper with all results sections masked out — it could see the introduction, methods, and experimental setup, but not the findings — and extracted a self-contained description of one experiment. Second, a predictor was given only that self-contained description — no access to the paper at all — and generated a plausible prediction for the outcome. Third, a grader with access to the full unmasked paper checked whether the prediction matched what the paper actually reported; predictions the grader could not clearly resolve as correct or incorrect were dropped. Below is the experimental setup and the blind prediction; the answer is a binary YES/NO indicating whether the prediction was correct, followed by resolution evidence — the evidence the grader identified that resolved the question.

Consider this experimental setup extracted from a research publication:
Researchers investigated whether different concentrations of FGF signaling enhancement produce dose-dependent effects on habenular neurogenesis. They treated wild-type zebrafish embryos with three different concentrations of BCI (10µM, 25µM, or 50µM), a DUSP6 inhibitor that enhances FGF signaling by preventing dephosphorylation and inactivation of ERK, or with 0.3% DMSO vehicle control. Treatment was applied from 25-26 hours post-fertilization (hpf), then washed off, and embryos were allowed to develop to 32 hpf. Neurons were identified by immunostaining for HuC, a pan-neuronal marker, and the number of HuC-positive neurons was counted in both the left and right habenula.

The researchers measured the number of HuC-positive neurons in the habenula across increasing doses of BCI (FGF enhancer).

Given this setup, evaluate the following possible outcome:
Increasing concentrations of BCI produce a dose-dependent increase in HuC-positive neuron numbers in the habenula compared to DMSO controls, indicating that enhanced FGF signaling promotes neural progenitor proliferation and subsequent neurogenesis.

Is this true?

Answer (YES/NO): NO